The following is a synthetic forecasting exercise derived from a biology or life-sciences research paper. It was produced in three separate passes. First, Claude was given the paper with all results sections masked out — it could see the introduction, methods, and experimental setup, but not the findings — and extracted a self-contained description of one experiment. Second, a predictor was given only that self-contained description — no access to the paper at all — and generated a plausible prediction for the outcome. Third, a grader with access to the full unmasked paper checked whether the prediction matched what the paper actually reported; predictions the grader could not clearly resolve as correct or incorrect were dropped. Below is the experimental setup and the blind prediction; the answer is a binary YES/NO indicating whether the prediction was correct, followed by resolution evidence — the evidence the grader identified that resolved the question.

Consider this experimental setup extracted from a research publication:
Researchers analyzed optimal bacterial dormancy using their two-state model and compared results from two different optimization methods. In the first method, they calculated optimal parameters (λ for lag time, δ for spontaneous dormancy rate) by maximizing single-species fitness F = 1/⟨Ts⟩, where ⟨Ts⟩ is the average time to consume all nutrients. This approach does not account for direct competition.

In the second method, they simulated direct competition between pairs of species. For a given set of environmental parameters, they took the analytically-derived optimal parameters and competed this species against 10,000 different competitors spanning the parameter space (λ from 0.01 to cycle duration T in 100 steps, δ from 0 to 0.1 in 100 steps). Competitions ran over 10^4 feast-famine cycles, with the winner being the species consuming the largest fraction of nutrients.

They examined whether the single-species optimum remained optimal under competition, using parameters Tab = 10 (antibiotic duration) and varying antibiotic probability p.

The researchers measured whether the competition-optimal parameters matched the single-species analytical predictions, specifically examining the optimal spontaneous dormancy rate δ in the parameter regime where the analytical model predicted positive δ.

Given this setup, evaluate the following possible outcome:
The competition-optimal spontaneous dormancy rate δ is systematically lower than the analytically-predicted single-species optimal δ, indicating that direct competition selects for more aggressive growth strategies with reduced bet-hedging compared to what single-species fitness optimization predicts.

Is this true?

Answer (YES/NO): NO